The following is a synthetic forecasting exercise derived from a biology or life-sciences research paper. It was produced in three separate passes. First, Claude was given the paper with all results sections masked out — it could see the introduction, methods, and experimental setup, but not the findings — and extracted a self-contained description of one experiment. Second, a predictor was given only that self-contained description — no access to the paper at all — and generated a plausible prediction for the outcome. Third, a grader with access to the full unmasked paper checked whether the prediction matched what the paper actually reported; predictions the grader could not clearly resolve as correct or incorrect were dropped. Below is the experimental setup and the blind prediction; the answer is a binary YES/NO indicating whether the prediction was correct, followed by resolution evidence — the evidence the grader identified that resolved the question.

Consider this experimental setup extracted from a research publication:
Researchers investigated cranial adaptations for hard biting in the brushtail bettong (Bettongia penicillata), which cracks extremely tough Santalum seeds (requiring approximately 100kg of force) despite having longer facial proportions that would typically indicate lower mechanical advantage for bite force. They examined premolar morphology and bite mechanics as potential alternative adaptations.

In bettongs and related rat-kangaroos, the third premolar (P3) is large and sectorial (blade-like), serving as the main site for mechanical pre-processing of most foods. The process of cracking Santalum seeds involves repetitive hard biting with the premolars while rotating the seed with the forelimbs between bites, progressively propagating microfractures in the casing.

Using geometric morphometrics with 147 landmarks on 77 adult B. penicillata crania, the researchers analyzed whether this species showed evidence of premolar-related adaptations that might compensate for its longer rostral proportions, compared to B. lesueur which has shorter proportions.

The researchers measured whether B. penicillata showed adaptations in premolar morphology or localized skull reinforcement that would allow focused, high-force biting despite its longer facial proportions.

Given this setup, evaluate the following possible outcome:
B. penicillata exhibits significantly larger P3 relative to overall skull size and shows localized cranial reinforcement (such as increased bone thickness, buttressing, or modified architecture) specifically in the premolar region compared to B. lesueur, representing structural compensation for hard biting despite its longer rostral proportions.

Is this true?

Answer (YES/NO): NO